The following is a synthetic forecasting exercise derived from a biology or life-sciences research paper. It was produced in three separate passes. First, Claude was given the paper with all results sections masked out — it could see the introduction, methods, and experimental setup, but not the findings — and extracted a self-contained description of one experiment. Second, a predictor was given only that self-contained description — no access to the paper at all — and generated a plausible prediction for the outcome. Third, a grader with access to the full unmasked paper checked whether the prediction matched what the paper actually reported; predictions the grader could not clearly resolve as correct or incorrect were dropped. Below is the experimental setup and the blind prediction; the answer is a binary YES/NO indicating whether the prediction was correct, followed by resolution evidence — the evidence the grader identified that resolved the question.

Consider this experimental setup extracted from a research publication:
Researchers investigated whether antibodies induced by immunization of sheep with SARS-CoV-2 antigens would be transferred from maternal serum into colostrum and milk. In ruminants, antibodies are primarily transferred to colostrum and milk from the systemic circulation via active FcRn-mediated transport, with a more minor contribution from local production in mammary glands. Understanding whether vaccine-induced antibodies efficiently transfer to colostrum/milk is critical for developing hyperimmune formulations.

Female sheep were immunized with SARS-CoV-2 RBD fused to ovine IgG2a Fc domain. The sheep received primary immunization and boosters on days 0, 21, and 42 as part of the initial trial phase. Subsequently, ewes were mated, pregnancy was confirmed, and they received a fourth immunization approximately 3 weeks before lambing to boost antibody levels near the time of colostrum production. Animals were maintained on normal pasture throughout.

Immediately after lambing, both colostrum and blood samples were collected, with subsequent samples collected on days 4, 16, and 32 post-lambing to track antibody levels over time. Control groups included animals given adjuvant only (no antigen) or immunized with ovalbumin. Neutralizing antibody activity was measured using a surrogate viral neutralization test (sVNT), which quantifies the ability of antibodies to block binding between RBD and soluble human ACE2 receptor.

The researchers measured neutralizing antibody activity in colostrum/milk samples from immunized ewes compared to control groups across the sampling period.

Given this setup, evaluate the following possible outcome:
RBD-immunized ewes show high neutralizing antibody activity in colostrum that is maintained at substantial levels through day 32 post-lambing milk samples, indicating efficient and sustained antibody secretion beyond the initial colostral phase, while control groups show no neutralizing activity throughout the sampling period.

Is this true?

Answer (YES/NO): NO